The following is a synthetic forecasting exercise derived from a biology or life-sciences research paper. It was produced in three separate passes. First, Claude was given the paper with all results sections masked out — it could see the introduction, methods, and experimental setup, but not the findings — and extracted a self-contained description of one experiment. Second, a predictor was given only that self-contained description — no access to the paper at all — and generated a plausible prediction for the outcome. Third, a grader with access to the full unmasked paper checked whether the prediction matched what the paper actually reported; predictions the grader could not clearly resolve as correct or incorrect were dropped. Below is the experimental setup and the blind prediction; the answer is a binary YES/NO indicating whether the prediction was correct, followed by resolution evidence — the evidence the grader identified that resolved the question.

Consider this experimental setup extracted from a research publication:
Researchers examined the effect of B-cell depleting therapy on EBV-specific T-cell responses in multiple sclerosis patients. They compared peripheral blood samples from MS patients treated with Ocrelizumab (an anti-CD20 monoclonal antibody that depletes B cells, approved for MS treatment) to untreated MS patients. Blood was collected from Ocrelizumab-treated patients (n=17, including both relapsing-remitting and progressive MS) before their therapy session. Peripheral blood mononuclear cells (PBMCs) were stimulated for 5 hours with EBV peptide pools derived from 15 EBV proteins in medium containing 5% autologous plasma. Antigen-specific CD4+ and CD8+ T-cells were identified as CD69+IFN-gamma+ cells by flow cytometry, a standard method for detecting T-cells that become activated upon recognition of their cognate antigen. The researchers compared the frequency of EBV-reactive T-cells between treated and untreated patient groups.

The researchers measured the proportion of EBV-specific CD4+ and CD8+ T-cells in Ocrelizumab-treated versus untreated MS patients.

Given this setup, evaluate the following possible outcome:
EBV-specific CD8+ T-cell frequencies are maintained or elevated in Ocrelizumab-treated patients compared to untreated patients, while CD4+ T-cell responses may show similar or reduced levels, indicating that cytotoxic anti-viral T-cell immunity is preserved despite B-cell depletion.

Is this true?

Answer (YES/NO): NO